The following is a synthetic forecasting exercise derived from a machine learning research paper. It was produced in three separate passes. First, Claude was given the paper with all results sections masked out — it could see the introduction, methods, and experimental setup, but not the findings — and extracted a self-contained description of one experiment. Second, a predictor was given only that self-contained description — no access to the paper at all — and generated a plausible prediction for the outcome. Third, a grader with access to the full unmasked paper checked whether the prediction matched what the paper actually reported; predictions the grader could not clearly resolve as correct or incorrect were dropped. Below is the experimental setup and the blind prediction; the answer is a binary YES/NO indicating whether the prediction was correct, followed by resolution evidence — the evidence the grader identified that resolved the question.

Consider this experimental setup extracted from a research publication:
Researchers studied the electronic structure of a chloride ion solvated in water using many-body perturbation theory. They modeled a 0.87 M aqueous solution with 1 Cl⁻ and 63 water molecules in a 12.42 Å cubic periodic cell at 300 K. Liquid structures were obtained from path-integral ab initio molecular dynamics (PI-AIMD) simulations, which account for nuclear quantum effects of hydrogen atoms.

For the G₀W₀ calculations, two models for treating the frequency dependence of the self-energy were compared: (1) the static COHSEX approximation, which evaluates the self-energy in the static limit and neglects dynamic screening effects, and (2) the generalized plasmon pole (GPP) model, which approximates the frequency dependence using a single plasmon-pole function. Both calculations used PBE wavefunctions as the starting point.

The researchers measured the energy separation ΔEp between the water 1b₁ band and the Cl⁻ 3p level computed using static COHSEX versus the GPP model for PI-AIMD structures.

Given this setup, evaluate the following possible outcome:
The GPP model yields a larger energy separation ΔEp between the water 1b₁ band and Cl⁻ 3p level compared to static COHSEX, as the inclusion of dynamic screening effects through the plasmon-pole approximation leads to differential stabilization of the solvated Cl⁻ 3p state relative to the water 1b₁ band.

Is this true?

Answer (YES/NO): NO